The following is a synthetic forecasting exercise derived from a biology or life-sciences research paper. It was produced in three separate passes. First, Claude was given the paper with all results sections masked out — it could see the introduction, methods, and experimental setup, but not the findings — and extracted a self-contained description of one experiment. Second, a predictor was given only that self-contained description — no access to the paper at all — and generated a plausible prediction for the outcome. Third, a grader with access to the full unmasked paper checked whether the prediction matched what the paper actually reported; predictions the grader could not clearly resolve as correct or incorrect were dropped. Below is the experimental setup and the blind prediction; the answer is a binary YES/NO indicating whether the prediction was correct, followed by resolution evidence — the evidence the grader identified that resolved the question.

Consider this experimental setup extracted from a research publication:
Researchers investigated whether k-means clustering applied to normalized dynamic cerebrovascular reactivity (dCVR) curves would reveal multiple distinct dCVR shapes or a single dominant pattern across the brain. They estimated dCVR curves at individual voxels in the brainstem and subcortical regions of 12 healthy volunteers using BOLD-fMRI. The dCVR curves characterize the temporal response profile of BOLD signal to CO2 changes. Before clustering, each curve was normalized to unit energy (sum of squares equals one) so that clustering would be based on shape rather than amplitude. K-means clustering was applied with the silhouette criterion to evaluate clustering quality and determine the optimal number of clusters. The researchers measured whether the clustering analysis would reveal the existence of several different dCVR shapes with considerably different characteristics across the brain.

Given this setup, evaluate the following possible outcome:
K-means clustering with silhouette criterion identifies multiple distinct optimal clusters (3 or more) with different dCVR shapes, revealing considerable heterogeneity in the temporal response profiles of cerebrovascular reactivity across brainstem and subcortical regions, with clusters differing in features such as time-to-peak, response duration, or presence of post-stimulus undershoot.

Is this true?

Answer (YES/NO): YES